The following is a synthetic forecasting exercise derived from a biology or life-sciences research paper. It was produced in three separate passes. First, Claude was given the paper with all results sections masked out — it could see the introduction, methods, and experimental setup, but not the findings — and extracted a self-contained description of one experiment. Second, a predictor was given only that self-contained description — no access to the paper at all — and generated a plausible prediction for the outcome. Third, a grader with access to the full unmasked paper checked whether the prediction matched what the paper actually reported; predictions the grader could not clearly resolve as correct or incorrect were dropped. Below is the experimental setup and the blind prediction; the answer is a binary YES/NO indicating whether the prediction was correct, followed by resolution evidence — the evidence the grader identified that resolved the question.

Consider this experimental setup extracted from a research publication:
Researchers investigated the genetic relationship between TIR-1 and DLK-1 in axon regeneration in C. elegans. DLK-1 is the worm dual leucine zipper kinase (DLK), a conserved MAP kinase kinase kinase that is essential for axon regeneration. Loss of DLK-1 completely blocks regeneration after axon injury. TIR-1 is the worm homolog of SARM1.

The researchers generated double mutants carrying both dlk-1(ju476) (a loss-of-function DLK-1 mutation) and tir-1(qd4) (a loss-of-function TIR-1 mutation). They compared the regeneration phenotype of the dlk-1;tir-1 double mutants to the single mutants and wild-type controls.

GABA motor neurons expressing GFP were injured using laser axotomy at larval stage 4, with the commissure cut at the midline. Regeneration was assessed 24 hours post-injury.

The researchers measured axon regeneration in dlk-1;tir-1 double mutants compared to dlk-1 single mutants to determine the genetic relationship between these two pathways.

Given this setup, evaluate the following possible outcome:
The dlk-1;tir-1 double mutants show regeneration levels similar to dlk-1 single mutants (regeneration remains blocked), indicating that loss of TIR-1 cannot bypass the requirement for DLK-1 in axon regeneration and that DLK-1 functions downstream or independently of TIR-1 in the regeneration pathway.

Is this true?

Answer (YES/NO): YES